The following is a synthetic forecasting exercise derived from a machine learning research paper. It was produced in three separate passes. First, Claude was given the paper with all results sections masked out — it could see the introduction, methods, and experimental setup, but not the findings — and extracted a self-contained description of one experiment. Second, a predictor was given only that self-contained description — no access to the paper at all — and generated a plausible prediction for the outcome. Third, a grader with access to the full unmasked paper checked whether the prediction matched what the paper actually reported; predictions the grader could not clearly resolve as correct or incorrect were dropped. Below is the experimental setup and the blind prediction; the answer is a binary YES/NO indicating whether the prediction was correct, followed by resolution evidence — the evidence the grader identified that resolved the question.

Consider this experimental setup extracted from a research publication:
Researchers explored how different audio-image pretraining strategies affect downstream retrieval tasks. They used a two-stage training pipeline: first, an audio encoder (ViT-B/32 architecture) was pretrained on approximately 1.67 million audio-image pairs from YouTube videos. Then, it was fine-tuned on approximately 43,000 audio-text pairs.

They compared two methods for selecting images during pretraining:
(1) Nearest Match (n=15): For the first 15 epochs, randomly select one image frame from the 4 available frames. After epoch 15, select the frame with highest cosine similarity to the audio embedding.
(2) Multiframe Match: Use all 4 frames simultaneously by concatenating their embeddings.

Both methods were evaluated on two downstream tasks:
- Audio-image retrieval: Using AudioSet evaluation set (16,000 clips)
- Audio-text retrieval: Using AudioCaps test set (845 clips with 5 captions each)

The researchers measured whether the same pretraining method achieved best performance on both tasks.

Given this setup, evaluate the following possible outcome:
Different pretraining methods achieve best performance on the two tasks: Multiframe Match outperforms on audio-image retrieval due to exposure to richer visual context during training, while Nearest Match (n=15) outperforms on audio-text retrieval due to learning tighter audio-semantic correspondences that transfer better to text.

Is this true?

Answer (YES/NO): YES